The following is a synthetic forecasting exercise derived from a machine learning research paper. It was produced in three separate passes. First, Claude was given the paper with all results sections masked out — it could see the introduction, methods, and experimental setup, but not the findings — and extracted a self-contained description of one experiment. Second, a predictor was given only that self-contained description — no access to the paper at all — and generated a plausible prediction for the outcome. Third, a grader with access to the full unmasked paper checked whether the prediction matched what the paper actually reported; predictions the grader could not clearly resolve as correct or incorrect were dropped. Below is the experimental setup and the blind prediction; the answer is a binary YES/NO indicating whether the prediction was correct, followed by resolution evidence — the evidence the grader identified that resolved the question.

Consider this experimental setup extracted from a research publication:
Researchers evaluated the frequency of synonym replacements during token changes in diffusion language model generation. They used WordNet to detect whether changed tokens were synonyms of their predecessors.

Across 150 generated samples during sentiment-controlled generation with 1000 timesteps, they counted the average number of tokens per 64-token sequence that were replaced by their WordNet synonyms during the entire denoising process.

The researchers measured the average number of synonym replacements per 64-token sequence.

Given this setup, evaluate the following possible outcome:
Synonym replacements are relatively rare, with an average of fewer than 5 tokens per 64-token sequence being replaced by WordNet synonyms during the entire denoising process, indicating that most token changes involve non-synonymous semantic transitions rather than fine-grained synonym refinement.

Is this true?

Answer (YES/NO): YES